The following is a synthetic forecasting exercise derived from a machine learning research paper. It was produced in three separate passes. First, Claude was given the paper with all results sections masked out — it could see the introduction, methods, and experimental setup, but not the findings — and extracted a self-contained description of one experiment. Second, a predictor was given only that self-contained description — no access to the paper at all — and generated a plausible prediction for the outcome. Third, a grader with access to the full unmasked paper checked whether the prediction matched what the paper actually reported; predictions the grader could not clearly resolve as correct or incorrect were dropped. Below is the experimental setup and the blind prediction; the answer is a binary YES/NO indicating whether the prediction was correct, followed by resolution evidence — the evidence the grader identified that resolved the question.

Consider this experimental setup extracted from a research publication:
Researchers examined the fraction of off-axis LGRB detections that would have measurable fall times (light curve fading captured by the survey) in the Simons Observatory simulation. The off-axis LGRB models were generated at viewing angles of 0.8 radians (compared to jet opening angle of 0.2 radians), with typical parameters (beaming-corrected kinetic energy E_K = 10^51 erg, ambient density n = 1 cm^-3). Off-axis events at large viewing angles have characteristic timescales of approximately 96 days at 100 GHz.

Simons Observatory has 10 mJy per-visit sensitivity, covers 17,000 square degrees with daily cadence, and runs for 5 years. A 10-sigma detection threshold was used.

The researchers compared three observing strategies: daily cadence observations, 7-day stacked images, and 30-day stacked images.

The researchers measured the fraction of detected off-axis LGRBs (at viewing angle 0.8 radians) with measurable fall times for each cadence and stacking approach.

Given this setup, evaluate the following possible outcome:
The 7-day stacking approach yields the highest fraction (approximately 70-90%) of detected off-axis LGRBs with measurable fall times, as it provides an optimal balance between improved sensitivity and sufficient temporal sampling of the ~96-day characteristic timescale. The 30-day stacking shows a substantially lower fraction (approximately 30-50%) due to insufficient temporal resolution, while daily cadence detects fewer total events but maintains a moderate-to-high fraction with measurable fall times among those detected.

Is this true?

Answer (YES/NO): NO